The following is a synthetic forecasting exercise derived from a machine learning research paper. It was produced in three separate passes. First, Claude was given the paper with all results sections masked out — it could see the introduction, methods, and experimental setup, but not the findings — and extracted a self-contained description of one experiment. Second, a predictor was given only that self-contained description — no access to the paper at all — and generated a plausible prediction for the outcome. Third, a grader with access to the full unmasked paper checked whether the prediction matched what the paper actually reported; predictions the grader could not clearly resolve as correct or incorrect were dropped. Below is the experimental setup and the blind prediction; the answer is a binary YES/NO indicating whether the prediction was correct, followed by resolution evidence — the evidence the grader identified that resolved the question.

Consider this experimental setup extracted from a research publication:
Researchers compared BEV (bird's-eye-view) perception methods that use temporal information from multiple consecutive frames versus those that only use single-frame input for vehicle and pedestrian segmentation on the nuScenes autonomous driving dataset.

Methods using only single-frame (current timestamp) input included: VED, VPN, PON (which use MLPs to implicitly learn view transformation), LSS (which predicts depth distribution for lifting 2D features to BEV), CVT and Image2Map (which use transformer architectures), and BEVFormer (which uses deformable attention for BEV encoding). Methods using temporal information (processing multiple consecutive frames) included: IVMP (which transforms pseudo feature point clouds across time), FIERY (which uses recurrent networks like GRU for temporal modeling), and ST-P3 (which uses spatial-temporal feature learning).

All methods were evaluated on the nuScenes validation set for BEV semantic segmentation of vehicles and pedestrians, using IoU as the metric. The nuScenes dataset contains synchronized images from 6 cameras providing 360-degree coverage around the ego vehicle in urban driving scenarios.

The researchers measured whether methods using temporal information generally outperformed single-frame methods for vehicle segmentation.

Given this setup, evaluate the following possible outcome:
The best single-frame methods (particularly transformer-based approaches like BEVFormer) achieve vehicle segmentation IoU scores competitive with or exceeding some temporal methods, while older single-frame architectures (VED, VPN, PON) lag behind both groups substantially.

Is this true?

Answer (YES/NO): YES